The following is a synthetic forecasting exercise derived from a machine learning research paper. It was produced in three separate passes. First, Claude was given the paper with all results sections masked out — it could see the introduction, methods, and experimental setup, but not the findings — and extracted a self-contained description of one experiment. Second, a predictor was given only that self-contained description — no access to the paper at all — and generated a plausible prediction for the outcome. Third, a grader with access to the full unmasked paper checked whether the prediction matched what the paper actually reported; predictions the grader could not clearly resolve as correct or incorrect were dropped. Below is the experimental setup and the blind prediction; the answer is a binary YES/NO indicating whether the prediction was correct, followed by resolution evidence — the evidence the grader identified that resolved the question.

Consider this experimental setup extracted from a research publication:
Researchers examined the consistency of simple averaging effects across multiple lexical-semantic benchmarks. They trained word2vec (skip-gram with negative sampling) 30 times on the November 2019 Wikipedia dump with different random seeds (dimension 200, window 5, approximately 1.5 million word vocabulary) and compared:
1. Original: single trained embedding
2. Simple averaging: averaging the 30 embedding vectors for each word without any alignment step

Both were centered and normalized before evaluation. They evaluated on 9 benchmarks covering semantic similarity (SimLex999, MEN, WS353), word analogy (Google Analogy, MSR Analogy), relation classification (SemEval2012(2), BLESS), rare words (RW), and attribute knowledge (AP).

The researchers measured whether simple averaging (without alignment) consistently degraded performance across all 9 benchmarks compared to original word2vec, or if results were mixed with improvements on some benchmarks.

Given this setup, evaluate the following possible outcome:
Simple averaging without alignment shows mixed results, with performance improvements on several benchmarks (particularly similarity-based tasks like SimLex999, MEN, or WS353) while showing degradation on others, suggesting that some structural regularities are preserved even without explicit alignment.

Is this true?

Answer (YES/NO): NO